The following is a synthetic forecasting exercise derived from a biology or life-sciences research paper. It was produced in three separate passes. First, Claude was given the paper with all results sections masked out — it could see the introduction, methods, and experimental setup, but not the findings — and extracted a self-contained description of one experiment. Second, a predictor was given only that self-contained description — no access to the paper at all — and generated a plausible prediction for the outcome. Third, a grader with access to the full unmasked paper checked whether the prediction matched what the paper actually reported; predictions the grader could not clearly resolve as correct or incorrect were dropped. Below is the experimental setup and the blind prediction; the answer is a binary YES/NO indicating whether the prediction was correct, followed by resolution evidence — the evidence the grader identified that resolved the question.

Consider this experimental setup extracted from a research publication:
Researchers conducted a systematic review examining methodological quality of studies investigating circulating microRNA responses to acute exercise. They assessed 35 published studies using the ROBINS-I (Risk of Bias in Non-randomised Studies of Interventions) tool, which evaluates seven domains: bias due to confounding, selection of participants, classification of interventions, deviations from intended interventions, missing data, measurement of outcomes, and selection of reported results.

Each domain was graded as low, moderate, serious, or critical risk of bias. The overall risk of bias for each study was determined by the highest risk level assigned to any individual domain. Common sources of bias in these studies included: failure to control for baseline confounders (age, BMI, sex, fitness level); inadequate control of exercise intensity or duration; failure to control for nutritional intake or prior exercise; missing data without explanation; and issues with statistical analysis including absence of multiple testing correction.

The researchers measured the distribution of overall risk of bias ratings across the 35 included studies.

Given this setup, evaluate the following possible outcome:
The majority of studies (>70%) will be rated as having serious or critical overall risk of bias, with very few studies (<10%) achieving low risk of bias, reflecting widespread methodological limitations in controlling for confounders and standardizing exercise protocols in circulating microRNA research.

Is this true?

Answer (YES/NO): YES